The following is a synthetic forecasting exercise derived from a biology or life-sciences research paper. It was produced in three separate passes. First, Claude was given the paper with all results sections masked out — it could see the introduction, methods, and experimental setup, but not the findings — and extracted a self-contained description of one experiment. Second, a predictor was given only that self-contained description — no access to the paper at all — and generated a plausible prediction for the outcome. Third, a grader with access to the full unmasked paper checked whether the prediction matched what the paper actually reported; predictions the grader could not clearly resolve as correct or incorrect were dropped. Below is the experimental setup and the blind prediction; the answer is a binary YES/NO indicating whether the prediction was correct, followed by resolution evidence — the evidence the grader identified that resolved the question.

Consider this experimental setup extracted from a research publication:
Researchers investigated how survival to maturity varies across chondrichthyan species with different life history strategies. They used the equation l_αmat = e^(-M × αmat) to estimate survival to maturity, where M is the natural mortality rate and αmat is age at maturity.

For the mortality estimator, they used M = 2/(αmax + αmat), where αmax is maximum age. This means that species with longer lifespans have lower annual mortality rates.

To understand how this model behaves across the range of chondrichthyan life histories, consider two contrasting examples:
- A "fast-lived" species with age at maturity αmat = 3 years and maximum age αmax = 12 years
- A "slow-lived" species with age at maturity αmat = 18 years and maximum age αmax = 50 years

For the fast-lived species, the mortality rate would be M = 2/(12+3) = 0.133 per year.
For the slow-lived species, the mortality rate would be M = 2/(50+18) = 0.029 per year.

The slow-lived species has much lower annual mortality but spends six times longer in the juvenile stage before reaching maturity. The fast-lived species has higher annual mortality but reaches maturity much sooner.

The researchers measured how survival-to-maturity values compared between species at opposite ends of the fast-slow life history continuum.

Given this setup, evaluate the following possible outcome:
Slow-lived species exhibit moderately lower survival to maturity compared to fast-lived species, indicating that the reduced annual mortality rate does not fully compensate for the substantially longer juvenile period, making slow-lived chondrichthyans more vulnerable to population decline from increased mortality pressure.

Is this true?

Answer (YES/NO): YES